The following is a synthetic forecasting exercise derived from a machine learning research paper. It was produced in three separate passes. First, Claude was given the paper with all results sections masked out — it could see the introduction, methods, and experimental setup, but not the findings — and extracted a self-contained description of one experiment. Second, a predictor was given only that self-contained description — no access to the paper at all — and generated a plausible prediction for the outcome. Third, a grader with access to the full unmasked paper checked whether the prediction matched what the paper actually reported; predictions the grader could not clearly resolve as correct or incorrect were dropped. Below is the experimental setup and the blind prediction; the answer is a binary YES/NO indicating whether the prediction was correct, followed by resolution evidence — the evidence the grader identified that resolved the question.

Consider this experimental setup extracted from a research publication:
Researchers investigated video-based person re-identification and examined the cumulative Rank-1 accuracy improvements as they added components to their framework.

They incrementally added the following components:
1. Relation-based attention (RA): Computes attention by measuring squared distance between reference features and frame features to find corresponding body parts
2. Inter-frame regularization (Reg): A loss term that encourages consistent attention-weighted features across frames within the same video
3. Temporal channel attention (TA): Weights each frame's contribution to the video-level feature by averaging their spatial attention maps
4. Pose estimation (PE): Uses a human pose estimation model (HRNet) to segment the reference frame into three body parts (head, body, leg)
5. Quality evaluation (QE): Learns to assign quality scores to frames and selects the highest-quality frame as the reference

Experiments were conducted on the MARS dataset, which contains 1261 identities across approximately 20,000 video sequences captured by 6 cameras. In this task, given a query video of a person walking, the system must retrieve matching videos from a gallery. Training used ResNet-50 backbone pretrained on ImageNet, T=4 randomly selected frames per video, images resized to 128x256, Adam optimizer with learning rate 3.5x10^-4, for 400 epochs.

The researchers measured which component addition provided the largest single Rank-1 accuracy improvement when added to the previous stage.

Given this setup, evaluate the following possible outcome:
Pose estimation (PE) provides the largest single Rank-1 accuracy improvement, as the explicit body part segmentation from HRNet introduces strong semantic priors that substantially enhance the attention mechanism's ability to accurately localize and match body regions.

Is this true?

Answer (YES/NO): NO